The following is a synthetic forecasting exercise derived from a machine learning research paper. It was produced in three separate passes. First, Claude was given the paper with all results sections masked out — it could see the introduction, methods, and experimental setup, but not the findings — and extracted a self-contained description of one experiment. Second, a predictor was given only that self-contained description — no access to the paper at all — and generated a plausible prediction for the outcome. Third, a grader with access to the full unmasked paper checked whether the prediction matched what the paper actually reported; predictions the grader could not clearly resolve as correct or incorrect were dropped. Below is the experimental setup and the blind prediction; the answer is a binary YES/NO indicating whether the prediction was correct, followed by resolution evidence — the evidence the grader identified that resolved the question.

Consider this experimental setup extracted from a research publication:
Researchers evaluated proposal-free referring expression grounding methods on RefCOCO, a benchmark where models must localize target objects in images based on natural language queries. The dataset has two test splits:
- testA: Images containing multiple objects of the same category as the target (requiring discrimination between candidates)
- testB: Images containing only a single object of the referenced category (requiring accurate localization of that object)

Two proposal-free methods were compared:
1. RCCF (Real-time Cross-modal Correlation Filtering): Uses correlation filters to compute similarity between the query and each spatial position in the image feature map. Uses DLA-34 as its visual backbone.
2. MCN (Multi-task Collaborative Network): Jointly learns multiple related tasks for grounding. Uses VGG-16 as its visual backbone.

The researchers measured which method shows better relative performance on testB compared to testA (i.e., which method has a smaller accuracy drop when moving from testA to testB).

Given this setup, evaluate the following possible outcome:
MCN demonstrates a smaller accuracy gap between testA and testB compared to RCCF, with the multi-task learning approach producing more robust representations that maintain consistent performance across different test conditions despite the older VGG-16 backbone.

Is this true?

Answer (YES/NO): YES